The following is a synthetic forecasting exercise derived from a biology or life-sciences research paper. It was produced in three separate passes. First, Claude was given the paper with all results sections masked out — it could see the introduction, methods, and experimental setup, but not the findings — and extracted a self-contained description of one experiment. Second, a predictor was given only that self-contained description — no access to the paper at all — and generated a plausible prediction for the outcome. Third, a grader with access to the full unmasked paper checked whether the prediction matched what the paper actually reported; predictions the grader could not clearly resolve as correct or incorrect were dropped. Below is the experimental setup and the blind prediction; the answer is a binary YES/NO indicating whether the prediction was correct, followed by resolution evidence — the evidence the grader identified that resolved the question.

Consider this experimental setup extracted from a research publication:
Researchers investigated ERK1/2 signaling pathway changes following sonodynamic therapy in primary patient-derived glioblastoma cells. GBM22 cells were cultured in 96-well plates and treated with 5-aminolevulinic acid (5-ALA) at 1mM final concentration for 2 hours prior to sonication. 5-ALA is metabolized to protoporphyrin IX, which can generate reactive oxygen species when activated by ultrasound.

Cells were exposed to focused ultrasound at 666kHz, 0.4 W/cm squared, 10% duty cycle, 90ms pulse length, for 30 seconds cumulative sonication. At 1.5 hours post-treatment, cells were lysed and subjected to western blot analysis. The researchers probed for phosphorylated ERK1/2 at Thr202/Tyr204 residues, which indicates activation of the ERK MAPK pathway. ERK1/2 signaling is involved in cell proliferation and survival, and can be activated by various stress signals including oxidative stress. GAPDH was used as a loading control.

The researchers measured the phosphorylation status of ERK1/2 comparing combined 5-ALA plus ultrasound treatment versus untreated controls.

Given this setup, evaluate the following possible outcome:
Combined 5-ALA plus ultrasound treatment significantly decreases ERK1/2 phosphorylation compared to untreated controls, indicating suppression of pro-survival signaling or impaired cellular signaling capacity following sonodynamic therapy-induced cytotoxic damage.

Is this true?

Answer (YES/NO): NO